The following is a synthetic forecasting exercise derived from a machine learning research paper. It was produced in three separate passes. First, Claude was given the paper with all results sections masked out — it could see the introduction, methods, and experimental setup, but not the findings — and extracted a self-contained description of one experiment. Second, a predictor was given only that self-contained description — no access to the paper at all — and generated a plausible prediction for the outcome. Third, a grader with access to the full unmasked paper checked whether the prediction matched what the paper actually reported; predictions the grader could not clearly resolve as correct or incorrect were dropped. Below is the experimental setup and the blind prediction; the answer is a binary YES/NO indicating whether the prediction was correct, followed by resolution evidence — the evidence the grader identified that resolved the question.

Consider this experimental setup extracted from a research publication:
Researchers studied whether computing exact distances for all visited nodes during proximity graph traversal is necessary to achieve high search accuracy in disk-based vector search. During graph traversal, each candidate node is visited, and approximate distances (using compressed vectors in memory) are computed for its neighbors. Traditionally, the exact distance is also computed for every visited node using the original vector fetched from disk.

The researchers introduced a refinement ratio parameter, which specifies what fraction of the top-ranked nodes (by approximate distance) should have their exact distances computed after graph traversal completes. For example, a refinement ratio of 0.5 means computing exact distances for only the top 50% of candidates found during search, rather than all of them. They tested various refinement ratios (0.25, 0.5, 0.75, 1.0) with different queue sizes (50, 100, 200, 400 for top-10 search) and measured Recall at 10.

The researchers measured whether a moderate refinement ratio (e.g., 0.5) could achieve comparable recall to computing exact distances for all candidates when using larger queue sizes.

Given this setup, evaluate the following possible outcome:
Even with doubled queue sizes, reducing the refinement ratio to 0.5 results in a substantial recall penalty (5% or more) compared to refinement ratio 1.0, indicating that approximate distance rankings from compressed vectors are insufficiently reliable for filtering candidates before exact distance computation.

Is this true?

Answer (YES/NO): NO